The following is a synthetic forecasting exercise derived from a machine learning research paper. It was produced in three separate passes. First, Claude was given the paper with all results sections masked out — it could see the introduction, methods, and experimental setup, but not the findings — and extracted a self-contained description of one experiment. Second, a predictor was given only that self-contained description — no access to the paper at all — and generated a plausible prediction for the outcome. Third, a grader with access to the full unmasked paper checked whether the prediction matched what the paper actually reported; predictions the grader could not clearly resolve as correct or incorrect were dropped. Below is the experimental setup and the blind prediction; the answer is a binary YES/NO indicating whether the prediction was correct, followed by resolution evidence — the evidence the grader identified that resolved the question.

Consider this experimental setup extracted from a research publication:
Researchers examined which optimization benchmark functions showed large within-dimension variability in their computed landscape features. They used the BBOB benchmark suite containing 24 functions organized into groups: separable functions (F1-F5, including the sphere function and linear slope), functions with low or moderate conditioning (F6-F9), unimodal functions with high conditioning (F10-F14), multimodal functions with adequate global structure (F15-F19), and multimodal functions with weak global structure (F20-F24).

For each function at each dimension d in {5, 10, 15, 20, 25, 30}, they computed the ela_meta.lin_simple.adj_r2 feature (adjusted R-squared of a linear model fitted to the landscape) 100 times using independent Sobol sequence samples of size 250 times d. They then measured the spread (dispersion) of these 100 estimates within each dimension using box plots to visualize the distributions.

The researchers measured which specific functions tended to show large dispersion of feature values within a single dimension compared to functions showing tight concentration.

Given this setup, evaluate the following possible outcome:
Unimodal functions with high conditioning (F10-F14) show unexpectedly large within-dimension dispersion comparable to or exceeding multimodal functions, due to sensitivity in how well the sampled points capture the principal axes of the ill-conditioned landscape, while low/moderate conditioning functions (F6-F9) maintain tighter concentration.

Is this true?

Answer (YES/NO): NO